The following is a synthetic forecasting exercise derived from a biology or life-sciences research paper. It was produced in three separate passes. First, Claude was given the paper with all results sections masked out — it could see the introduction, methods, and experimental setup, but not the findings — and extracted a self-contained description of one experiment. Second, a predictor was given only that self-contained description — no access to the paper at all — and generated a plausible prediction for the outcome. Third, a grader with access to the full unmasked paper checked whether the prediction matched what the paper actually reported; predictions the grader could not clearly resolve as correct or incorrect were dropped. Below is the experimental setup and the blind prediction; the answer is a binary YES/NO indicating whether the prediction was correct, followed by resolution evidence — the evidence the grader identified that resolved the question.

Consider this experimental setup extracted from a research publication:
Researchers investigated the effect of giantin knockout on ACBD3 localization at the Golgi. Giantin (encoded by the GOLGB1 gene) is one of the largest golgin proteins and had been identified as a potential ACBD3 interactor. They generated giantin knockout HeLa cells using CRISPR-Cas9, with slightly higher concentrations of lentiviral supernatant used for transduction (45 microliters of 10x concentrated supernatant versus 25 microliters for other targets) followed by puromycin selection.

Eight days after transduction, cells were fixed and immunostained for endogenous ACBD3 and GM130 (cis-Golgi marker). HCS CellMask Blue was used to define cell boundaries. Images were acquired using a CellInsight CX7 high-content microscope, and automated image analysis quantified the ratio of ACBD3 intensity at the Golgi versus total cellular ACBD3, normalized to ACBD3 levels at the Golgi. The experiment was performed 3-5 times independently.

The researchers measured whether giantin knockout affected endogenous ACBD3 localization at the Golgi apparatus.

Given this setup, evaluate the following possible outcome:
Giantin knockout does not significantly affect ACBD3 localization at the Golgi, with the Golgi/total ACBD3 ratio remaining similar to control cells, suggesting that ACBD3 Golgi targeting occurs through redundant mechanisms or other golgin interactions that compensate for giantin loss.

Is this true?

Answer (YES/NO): YES